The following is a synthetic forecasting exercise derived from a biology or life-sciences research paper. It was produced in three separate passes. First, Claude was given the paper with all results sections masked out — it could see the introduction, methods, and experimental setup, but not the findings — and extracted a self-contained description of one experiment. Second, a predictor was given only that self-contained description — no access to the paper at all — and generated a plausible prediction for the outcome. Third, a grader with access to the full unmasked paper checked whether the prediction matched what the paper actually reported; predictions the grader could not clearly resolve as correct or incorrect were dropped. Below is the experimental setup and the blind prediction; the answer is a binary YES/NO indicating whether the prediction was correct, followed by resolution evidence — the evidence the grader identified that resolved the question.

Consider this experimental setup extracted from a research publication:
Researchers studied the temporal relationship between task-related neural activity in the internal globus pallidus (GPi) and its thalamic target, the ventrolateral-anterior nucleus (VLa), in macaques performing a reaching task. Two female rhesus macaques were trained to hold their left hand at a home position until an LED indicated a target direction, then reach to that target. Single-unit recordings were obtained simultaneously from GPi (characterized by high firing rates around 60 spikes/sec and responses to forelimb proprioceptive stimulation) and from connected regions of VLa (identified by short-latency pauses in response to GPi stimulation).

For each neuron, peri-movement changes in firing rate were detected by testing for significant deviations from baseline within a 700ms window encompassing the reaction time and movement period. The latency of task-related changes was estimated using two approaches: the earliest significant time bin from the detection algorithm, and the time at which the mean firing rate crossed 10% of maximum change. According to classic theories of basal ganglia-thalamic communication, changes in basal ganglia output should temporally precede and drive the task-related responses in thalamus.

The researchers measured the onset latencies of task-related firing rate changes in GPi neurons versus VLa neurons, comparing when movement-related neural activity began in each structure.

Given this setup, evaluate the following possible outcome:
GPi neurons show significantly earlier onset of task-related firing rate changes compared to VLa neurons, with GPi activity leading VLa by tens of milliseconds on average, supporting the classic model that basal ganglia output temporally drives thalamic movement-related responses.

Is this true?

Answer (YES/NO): NO